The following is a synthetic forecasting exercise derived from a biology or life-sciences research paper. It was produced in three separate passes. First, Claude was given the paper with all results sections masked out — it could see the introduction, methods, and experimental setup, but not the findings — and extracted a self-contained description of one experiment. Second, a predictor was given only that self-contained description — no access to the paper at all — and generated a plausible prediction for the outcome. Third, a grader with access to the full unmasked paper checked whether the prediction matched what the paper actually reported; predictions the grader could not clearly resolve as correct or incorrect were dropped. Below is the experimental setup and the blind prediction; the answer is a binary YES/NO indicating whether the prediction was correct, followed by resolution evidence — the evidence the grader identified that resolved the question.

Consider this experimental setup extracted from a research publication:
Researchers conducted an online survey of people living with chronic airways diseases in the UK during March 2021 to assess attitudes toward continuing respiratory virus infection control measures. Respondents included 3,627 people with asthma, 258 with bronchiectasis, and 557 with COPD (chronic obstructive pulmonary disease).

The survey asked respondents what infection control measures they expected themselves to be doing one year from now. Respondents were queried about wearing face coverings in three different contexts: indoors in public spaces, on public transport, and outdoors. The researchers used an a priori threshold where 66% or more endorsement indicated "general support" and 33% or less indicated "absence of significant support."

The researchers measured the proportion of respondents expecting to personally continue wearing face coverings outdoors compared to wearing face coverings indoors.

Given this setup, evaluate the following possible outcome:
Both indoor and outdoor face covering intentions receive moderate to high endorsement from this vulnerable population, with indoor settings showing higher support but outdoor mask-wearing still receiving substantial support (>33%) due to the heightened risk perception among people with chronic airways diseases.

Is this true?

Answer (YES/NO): NO